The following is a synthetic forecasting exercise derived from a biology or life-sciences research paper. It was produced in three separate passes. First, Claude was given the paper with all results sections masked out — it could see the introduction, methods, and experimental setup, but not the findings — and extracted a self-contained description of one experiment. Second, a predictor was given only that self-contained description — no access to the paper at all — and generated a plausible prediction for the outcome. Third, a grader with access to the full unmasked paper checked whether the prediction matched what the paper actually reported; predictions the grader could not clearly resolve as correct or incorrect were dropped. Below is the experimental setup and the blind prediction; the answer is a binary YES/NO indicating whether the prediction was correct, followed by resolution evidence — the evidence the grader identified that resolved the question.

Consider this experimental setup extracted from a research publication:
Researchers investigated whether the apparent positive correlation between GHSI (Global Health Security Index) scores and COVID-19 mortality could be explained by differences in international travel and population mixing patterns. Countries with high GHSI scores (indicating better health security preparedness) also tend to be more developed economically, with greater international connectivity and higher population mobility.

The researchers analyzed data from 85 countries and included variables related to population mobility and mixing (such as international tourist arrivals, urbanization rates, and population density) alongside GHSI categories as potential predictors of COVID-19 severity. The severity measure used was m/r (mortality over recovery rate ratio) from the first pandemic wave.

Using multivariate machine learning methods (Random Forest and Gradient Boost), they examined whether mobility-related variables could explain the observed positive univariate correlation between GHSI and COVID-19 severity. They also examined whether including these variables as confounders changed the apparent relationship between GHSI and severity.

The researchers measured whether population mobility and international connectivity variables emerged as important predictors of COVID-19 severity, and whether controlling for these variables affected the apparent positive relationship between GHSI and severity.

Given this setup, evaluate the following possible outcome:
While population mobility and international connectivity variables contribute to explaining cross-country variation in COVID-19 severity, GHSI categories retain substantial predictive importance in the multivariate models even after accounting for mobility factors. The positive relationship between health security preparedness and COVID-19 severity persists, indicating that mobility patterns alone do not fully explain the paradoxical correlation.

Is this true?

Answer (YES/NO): NO